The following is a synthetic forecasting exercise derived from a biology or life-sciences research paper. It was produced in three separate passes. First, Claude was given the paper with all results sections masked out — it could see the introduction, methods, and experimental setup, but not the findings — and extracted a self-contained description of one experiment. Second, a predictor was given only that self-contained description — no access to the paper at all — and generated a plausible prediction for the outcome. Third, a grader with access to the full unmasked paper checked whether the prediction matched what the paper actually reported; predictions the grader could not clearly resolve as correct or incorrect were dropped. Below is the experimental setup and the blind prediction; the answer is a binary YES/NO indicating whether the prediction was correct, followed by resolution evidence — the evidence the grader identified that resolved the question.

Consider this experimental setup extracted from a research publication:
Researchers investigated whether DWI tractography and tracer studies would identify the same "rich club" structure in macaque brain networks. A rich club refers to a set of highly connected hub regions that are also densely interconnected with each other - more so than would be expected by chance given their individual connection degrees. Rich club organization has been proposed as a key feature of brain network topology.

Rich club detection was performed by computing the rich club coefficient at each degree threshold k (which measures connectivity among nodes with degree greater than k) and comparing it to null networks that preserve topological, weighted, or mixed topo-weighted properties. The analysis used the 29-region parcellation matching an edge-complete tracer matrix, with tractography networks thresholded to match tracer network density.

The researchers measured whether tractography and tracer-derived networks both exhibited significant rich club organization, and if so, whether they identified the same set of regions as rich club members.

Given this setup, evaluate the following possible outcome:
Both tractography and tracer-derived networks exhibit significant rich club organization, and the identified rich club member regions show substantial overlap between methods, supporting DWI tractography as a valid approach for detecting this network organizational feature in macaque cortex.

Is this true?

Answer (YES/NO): NO